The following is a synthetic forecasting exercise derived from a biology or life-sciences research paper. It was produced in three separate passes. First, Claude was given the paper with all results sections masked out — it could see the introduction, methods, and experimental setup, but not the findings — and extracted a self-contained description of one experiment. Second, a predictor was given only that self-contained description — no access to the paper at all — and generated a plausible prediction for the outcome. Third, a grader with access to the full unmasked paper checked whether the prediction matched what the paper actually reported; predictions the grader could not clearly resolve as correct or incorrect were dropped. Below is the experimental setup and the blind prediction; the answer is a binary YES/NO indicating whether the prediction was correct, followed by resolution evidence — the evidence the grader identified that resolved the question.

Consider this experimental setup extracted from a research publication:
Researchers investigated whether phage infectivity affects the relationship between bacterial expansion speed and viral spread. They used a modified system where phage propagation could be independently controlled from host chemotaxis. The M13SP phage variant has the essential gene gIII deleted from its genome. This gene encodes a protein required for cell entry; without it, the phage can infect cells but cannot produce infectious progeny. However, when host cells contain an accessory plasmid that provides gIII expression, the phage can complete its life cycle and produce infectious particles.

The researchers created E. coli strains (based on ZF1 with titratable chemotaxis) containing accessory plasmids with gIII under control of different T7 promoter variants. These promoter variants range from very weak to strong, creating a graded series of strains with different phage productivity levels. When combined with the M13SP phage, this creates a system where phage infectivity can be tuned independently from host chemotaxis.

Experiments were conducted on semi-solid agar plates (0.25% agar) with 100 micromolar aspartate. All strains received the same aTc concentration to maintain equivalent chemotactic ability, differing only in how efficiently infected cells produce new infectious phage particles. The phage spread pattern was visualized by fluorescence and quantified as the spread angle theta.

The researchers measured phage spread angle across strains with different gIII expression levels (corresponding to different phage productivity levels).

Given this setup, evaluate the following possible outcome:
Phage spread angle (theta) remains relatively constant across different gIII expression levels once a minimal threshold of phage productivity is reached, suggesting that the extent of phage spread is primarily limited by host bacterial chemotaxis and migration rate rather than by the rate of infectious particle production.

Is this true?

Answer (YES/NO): NO